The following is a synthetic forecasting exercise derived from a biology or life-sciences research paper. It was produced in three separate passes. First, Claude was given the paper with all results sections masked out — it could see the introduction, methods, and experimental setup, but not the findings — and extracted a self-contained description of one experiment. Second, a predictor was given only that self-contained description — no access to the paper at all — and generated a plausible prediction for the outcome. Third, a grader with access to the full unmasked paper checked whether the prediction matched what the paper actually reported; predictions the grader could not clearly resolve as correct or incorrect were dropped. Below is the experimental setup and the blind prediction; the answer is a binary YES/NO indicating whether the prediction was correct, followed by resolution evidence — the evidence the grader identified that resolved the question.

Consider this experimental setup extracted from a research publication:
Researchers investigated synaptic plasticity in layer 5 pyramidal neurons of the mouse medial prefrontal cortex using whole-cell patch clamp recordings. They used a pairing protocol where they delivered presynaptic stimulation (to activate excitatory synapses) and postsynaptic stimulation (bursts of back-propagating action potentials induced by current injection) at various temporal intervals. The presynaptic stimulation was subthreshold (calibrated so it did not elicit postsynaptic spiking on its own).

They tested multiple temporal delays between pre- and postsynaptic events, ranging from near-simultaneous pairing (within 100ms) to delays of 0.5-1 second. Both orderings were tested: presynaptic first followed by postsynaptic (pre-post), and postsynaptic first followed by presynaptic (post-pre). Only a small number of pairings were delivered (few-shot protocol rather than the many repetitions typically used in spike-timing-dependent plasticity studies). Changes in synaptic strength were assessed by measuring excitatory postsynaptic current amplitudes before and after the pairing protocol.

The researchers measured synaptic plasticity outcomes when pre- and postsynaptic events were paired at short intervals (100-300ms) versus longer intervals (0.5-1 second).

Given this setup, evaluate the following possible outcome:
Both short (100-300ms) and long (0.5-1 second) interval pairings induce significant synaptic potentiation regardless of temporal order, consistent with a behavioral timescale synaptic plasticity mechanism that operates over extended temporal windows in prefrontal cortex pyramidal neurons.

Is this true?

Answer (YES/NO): NO